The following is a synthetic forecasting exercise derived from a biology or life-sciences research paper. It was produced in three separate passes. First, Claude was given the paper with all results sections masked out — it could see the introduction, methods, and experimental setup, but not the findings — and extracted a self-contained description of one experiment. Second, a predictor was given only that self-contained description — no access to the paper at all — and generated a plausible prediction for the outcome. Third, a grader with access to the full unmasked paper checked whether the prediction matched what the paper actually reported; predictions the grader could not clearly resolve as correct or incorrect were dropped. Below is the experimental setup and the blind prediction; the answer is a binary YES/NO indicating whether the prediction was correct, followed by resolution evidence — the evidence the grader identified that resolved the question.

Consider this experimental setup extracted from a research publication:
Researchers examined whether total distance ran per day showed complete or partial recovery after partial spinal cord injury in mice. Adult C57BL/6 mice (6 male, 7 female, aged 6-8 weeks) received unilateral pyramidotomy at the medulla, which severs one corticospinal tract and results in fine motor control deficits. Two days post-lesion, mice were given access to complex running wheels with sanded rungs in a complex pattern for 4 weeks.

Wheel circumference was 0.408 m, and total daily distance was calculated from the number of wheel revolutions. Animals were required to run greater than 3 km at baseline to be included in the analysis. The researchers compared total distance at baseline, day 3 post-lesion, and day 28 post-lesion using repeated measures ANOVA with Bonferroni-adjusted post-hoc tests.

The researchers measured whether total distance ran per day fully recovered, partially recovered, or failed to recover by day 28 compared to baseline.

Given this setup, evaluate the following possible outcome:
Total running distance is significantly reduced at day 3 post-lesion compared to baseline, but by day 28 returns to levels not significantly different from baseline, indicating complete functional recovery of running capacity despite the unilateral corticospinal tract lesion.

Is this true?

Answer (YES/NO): NO